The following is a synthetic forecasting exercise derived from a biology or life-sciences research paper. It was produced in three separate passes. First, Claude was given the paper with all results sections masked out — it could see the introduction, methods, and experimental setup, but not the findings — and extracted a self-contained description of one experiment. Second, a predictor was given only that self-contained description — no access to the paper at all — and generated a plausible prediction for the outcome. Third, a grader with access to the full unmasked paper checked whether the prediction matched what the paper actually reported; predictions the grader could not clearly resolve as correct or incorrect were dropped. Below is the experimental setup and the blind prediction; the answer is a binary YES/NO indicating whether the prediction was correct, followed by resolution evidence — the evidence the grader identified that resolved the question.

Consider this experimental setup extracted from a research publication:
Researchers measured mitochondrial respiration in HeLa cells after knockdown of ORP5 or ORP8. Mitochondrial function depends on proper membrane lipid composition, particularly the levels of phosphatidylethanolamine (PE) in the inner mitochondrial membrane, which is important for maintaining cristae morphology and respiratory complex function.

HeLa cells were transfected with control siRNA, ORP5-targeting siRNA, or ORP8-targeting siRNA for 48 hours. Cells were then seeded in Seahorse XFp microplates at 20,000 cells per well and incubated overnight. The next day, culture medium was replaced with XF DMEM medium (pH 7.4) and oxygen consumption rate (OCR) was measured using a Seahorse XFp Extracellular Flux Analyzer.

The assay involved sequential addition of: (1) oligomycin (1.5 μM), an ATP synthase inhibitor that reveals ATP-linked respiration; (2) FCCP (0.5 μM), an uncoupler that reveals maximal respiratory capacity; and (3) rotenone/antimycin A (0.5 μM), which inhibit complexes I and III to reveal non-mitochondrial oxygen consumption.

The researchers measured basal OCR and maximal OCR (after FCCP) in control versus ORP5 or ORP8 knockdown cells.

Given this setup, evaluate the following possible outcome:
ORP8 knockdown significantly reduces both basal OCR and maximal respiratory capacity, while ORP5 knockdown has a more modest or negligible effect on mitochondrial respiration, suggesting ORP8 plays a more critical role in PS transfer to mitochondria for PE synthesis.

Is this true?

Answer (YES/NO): NO